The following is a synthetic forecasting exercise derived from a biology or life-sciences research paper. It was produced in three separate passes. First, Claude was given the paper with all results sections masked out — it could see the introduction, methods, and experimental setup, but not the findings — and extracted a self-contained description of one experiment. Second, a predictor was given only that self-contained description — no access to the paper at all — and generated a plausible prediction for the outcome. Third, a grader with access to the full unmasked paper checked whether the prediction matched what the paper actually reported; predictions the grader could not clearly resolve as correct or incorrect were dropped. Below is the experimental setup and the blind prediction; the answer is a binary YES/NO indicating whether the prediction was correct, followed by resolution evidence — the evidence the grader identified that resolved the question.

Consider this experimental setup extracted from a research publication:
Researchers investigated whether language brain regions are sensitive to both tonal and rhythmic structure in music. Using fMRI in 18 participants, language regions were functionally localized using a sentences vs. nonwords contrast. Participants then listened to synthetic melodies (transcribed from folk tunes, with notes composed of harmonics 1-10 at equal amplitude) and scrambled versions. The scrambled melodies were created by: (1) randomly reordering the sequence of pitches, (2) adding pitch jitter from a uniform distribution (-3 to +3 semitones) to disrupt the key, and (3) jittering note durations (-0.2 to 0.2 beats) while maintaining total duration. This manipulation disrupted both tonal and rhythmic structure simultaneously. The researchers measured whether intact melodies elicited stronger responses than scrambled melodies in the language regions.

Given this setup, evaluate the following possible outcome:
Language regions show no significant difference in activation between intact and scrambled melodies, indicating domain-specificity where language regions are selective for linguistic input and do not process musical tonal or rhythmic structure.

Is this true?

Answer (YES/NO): YES